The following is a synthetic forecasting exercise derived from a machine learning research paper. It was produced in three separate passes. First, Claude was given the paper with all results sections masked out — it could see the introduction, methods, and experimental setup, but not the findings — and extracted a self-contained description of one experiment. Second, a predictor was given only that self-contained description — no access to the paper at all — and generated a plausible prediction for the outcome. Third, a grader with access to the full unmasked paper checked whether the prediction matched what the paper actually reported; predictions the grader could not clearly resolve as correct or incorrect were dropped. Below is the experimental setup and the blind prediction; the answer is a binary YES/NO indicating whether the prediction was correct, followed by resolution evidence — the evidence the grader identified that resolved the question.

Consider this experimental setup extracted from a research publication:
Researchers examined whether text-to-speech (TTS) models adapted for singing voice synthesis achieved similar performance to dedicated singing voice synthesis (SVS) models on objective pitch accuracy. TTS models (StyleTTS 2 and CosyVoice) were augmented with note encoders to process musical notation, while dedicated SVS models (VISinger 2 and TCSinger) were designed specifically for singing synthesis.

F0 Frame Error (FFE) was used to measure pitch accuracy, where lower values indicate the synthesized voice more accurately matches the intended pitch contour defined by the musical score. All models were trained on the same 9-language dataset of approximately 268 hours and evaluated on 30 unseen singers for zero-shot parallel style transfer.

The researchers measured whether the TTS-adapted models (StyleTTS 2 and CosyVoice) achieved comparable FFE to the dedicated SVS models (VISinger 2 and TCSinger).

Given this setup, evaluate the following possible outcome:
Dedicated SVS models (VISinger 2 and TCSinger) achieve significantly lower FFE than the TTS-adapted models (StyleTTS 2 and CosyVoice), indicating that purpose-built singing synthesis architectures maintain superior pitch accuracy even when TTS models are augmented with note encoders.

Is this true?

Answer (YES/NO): YES